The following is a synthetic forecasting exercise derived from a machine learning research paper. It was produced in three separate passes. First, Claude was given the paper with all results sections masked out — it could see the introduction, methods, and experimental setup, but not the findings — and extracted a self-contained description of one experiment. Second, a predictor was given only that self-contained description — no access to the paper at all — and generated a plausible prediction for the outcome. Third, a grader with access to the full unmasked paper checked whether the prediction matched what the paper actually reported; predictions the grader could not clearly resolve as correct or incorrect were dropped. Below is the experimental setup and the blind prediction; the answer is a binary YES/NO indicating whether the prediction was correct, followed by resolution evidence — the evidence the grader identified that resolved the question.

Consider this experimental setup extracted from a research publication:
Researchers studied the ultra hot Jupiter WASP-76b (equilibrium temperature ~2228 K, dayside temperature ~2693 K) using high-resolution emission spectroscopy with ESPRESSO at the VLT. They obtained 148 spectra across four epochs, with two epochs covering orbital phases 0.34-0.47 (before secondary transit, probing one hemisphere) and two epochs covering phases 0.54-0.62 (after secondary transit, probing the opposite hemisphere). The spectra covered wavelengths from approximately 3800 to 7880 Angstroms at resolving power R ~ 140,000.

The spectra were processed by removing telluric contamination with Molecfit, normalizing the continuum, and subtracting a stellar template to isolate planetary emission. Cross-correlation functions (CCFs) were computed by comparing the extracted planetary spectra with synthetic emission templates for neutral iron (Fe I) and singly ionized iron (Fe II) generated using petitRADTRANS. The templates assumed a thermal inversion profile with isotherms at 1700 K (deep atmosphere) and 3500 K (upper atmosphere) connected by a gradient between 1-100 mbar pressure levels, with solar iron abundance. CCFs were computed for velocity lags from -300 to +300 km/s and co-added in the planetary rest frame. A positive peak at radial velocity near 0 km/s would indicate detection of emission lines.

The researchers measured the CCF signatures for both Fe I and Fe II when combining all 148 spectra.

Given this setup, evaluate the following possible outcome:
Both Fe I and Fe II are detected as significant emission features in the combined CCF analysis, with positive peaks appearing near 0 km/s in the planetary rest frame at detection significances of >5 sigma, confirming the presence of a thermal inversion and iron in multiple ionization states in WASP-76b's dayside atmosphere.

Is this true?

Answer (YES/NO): NO